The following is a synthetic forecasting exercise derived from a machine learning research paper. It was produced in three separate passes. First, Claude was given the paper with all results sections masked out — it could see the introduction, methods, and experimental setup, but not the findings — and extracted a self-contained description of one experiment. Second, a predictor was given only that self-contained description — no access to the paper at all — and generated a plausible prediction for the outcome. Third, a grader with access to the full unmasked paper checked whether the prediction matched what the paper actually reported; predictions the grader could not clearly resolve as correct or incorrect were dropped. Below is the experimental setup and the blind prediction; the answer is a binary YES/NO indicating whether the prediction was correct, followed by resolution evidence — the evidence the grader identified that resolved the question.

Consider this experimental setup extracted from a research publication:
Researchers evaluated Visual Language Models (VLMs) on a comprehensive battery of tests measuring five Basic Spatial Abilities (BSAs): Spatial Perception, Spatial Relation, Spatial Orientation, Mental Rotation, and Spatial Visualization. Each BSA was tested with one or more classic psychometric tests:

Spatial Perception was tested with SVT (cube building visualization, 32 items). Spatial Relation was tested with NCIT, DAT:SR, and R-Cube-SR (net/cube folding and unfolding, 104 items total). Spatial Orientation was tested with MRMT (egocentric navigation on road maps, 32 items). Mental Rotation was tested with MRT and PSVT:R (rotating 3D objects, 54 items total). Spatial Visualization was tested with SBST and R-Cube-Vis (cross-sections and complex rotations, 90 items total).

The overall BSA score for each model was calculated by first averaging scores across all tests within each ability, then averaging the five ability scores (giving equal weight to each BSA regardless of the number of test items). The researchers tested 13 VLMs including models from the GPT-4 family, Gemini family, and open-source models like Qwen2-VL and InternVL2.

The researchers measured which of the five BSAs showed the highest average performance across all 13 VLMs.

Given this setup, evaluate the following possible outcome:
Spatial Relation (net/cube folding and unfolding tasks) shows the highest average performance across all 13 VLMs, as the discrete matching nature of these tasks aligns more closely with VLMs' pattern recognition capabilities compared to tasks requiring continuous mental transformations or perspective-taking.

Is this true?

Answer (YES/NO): NO